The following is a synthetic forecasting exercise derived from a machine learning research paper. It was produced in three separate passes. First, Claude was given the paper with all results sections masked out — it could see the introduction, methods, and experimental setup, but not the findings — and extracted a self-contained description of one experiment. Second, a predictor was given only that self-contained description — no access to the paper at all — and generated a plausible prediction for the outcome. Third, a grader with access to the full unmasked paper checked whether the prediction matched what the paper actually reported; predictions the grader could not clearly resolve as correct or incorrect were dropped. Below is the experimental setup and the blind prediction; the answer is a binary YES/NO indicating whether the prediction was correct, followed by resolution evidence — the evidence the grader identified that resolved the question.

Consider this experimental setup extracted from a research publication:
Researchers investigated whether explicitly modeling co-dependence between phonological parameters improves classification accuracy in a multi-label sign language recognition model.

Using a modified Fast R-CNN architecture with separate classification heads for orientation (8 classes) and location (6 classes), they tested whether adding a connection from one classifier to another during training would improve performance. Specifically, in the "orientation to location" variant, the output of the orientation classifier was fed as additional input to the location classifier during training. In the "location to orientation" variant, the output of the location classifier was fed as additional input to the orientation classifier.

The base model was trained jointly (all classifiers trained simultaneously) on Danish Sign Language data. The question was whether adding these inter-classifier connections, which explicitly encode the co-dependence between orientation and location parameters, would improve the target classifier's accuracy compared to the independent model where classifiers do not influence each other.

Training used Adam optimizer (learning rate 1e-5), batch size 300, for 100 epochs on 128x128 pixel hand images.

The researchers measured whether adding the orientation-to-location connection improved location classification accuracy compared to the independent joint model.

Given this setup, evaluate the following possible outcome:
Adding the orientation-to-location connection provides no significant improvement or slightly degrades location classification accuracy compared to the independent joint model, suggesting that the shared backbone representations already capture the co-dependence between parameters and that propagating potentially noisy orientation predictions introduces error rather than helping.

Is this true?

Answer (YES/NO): YES